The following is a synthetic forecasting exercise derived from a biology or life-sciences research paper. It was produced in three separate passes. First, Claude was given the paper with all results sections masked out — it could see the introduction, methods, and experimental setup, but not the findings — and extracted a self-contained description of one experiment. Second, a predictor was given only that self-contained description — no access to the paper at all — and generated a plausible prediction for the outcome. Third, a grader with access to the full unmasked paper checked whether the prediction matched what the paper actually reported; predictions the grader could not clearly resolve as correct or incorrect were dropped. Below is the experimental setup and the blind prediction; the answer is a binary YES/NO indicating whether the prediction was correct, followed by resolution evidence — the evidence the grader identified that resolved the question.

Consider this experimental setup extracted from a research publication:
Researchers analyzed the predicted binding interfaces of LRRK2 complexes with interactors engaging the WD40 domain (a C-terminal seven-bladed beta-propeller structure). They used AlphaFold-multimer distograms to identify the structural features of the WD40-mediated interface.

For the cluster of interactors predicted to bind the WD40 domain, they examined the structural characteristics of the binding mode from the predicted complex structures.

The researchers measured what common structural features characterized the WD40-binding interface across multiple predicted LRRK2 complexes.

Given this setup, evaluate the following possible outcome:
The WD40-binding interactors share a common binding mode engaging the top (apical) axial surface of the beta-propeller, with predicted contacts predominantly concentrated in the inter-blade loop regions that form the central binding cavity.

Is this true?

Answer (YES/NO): YES